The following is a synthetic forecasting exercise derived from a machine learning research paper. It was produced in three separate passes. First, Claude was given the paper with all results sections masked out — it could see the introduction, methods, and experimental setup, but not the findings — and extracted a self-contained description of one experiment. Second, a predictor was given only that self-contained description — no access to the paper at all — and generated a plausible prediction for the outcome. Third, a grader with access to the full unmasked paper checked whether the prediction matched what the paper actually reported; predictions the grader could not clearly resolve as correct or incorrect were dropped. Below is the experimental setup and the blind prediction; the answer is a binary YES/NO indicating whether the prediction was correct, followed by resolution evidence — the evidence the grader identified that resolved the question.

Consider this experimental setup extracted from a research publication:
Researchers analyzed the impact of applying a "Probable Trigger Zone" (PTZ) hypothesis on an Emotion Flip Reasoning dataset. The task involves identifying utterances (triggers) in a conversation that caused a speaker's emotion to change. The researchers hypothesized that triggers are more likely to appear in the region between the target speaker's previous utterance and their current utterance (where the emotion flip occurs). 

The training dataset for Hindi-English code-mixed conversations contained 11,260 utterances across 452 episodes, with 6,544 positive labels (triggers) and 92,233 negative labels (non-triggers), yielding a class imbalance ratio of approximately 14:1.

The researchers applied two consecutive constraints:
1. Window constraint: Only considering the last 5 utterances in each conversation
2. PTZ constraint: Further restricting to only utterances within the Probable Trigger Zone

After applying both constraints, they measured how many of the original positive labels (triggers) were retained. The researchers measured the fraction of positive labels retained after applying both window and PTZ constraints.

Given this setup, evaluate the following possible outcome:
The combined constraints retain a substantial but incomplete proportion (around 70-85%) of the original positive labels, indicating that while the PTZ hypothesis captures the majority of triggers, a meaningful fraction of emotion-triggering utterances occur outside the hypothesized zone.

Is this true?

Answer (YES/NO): NO